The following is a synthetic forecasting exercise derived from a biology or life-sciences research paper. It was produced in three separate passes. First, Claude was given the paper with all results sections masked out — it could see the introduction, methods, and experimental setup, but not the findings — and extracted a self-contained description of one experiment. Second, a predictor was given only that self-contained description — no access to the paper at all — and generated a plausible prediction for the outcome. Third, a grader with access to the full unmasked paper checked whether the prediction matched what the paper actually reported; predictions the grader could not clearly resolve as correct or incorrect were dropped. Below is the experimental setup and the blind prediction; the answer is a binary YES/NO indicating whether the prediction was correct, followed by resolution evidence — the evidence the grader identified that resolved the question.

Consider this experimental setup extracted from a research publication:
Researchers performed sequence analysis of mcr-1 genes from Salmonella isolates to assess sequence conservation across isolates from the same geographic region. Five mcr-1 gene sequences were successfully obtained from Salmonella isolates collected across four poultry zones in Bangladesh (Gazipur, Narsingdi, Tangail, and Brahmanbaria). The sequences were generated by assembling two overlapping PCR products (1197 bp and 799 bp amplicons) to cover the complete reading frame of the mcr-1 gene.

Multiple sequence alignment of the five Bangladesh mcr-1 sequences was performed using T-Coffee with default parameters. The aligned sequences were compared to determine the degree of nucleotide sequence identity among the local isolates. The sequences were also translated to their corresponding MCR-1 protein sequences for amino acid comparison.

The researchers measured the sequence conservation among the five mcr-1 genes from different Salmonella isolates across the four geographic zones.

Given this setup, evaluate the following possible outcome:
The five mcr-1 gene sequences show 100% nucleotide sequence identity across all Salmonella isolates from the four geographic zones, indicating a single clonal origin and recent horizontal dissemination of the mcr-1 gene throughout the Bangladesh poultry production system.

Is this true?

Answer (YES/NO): NO